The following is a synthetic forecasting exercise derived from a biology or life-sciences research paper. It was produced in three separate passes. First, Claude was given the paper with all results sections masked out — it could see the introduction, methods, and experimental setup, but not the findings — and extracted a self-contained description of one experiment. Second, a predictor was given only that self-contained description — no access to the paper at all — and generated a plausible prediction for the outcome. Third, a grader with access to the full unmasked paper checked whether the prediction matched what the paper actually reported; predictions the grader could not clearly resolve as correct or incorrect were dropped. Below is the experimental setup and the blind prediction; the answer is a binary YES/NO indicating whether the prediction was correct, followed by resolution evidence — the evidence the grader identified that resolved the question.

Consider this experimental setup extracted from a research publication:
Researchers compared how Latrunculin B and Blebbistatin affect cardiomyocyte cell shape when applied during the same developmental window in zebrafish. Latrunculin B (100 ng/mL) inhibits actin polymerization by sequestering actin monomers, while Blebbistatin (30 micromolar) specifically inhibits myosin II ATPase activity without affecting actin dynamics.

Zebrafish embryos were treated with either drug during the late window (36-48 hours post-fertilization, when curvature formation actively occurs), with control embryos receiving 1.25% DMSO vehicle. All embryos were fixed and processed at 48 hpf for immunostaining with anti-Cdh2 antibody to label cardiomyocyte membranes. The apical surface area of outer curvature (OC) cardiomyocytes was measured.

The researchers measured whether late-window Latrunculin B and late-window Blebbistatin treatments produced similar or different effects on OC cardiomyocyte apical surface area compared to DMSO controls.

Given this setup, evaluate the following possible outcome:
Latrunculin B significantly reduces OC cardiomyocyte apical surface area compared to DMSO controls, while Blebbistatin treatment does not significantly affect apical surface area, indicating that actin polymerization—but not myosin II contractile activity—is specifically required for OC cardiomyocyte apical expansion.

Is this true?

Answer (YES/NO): NO